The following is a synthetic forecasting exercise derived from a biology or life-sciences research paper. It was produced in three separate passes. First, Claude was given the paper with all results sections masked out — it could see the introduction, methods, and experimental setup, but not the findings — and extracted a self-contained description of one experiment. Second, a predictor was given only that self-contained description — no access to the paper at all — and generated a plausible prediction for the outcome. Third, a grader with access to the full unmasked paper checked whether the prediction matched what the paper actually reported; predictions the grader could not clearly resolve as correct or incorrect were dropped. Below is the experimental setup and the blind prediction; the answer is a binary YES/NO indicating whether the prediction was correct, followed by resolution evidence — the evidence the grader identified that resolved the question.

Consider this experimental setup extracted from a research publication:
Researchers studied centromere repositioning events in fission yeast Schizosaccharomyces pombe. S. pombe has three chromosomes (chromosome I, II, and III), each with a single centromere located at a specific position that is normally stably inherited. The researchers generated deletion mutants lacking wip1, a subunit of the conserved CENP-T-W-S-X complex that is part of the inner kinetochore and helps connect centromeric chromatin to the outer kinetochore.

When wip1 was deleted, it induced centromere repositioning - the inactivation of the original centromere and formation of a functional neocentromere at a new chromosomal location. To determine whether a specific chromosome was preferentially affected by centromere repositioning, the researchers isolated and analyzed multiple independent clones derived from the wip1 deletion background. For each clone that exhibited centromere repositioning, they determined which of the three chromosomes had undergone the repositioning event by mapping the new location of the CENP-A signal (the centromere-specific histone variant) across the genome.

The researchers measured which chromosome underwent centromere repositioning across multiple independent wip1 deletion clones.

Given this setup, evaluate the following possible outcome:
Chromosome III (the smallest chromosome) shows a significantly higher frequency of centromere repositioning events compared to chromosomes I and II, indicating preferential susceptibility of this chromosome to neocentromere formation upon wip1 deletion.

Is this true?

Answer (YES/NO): NO